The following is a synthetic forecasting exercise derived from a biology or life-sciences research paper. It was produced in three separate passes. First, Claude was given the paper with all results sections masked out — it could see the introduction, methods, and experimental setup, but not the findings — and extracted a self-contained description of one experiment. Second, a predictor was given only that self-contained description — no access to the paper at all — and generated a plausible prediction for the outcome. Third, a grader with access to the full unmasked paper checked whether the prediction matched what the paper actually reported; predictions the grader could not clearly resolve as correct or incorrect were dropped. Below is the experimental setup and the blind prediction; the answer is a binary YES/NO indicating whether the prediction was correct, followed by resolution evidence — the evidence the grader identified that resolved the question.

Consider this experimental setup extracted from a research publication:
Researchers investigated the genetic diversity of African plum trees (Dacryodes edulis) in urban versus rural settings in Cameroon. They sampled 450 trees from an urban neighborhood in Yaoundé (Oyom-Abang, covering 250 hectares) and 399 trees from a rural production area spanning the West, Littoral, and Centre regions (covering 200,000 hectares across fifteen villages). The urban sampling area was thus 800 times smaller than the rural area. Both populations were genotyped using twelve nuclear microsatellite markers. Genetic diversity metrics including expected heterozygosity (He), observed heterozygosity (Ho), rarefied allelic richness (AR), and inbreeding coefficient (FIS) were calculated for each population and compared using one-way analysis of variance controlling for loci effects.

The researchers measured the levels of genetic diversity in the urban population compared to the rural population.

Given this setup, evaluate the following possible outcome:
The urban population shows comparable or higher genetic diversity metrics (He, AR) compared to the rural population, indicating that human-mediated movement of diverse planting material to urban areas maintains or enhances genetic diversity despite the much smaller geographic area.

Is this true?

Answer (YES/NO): YES